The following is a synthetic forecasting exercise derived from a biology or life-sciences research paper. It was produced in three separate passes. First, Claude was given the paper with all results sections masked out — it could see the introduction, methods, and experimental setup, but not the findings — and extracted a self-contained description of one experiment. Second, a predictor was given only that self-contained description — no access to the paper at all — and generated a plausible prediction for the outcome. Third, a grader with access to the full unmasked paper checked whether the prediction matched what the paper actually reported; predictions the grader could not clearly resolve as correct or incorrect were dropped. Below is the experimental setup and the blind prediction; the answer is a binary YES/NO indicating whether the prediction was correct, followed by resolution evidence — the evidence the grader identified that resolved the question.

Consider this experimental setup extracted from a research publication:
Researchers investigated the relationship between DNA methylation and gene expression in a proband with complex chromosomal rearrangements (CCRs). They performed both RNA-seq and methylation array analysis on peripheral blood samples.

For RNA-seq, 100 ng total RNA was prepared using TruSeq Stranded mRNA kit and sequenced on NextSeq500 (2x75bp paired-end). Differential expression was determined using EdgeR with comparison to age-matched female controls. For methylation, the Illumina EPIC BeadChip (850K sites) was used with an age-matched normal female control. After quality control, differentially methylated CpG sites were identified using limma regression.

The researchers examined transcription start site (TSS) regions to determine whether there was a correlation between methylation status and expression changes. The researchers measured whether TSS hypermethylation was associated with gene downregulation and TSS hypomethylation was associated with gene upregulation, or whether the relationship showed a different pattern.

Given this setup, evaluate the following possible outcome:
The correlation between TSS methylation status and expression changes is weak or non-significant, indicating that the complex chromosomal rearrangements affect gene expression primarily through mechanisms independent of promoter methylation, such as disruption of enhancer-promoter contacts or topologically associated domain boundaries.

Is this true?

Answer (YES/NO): NO